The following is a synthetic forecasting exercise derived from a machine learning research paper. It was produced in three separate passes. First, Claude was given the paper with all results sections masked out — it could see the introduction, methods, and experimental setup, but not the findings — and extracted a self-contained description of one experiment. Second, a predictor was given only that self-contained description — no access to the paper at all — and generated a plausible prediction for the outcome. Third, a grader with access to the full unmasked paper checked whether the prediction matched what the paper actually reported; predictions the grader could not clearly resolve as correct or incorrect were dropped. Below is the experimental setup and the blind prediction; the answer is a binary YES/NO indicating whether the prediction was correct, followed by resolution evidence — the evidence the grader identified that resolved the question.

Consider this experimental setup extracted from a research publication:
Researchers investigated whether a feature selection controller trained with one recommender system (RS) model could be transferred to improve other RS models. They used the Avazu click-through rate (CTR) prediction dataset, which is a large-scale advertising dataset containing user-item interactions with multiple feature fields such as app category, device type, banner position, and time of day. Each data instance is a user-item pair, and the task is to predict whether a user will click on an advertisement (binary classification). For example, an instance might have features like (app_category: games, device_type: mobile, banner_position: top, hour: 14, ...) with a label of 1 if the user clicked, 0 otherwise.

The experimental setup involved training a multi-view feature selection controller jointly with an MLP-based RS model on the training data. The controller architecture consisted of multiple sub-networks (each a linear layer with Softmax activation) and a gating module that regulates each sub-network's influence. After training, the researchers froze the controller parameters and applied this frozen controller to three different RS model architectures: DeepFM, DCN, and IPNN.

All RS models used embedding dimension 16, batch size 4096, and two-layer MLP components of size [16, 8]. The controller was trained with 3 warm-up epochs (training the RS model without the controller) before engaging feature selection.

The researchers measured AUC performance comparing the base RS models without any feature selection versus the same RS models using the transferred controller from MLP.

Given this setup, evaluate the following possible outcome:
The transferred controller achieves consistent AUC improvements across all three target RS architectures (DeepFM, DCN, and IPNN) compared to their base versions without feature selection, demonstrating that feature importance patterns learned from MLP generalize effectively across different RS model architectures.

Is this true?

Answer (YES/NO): YES